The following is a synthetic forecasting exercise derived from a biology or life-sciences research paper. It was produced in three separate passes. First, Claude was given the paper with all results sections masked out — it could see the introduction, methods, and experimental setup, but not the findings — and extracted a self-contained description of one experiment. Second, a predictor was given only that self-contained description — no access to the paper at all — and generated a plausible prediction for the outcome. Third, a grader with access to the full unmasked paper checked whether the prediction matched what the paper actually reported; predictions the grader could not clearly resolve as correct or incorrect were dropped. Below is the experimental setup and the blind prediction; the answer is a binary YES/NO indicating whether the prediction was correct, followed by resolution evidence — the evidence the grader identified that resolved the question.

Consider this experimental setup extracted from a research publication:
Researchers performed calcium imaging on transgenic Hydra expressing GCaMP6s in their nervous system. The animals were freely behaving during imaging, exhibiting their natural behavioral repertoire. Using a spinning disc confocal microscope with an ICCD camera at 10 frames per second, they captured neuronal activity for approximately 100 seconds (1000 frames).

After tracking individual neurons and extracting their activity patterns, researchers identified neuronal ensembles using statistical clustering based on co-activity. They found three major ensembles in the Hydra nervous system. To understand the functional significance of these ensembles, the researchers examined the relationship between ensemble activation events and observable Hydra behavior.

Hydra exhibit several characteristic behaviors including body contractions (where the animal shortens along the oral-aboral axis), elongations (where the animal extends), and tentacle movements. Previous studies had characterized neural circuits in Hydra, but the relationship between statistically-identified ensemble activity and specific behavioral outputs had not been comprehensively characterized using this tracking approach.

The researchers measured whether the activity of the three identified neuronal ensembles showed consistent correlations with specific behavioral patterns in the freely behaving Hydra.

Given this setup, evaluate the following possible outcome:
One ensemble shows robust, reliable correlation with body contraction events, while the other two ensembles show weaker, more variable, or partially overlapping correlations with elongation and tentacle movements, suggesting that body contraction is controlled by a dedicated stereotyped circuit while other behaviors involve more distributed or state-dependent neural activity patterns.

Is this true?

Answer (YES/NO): NO